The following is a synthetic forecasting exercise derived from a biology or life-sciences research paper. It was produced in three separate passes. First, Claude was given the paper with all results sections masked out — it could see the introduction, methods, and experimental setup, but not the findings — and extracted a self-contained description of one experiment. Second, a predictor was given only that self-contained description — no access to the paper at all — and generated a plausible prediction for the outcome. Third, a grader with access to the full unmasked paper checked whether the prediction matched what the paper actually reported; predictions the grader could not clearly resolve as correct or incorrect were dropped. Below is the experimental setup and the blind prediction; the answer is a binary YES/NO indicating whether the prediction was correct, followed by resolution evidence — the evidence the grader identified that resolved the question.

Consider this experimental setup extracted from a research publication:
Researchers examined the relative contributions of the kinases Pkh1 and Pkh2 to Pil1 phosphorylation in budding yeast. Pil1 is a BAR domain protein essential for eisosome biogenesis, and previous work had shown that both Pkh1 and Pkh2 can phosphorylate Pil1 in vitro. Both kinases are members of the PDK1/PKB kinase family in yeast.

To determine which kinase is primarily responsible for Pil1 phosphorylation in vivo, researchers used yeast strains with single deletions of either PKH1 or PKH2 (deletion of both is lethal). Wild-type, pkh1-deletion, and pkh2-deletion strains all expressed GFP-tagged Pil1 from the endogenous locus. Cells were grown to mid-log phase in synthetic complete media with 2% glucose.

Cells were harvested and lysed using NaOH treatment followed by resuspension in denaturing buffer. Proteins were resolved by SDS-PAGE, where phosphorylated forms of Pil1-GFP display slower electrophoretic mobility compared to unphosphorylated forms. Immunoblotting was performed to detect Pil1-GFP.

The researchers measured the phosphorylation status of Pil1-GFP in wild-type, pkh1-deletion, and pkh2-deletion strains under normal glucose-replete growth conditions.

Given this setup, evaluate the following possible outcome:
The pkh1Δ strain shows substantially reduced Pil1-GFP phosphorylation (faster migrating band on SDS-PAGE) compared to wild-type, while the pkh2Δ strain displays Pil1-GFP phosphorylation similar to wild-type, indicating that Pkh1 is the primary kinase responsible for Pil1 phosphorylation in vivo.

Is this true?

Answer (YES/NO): NO